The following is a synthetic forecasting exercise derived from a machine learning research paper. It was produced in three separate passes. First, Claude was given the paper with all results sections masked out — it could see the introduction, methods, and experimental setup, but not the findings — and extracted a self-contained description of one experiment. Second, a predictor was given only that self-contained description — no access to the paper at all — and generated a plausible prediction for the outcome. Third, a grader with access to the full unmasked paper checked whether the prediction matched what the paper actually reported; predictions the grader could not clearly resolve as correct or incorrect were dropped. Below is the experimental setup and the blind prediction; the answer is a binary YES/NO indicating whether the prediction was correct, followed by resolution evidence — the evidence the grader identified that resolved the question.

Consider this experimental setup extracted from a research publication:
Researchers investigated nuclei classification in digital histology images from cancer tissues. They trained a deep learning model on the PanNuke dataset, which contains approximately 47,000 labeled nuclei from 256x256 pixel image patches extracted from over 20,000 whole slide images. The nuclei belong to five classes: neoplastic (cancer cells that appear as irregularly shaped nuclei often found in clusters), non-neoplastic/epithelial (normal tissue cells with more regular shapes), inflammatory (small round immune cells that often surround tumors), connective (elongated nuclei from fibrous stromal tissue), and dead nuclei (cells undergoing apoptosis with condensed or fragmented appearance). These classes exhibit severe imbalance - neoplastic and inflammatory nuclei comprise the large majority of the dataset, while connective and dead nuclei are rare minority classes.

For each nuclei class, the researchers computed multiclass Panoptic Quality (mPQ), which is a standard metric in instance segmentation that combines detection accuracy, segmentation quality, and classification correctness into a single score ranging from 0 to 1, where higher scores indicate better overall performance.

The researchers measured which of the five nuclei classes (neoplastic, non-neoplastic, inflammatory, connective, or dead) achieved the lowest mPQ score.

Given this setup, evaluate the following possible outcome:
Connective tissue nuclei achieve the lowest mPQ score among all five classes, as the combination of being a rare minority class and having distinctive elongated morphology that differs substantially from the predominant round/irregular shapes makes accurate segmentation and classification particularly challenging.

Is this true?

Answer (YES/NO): NO